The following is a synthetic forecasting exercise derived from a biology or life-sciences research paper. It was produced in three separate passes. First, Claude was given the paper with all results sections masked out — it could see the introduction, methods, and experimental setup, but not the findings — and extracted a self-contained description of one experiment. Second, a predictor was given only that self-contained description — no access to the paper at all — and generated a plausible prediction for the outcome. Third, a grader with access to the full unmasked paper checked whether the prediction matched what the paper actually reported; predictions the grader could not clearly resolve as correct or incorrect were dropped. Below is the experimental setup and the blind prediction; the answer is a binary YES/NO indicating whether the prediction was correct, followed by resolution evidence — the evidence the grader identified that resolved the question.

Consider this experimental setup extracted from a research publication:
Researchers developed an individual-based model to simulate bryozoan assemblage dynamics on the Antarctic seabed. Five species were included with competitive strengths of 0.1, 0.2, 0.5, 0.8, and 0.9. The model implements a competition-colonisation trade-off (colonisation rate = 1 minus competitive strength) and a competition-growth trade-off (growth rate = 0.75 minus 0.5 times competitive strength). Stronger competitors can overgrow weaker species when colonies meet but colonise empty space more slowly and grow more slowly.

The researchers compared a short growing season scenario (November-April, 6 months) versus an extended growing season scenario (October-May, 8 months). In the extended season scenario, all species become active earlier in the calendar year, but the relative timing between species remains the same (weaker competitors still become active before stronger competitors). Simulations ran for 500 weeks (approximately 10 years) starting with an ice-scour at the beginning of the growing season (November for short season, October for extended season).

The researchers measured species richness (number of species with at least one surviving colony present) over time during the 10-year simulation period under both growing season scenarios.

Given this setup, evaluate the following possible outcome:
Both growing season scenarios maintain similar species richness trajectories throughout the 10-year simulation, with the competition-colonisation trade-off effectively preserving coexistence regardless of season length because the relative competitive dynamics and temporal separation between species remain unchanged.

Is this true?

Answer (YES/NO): NO